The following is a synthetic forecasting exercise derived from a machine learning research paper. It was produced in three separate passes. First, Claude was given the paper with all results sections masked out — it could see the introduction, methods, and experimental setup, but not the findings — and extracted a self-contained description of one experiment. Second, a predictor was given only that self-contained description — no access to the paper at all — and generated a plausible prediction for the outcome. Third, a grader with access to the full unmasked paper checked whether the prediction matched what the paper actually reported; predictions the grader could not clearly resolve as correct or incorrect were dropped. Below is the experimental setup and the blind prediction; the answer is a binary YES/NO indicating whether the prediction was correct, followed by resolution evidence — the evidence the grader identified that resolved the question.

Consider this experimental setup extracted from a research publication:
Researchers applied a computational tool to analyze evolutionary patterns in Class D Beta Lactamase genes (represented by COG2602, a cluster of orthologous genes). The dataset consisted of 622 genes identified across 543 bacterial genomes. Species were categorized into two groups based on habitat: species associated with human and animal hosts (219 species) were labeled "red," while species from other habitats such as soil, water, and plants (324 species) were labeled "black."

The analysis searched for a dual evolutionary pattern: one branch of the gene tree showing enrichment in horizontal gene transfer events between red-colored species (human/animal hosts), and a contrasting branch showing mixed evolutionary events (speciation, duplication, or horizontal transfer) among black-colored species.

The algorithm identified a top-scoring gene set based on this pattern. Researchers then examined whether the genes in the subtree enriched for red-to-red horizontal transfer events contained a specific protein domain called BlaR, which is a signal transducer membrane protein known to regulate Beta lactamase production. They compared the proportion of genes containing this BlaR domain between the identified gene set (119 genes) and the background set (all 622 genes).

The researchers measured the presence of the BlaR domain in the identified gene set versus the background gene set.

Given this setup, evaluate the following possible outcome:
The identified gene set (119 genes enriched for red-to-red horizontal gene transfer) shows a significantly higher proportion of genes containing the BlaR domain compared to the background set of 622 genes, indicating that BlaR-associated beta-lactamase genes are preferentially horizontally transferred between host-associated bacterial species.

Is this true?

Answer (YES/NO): YES